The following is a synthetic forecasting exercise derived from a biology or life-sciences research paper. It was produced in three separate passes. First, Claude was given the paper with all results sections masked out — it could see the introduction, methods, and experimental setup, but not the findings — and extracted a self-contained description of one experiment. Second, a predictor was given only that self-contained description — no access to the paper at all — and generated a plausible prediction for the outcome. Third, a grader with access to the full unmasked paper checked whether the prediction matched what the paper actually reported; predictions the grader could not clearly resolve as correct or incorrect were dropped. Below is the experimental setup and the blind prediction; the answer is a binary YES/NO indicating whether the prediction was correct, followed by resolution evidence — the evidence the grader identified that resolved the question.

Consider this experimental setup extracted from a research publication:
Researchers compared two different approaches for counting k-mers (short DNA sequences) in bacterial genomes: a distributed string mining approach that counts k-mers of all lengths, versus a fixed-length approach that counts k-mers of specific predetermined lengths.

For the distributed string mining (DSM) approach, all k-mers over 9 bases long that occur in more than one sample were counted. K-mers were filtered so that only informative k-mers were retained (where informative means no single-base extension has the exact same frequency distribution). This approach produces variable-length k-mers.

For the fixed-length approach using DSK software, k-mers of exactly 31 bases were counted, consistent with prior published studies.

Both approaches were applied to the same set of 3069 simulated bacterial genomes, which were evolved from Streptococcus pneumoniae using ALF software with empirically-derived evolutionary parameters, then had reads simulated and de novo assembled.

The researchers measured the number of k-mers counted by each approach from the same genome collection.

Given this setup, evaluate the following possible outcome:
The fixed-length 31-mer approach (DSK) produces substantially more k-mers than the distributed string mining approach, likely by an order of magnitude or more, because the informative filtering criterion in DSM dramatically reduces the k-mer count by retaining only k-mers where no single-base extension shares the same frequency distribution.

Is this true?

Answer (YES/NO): NO